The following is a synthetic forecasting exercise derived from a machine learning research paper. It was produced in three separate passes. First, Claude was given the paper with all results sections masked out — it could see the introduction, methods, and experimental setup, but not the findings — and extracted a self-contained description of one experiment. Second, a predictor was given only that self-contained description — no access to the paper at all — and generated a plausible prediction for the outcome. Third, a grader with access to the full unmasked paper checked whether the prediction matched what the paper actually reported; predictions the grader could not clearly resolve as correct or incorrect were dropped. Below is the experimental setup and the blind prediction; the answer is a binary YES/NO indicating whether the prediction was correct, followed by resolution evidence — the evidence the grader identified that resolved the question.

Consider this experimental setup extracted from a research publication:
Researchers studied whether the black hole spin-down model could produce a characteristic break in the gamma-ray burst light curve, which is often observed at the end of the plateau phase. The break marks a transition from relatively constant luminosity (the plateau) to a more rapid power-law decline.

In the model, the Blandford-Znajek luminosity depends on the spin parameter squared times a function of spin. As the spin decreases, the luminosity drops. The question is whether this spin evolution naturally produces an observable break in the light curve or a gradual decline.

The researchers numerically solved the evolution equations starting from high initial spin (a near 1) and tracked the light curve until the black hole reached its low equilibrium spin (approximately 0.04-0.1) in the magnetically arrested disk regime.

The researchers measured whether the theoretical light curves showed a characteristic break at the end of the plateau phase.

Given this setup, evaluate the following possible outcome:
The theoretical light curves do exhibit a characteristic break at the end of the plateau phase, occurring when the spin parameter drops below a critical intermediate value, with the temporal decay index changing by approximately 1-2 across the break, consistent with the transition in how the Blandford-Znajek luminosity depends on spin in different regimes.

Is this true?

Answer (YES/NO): NO